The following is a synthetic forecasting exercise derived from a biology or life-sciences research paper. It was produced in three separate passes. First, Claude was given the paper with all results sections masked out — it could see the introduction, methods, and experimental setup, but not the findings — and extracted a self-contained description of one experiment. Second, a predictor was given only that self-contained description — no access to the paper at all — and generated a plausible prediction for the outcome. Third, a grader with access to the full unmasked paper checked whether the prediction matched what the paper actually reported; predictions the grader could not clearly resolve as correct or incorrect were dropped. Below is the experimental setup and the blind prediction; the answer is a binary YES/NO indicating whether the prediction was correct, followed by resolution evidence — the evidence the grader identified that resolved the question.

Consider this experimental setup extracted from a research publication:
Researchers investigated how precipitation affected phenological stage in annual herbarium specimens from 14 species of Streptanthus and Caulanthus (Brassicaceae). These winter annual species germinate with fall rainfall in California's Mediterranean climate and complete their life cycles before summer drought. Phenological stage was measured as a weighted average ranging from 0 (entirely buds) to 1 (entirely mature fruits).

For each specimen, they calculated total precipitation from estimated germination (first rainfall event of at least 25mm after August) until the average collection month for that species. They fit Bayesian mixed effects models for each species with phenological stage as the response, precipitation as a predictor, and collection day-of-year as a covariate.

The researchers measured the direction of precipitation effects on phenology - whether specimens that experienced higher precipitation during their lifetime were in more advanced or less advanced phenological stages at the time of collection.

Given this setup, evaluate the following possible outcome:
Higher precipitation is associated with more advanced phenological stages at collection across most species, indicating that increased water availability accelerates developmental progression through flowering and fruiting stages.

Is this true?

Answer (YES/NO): NO